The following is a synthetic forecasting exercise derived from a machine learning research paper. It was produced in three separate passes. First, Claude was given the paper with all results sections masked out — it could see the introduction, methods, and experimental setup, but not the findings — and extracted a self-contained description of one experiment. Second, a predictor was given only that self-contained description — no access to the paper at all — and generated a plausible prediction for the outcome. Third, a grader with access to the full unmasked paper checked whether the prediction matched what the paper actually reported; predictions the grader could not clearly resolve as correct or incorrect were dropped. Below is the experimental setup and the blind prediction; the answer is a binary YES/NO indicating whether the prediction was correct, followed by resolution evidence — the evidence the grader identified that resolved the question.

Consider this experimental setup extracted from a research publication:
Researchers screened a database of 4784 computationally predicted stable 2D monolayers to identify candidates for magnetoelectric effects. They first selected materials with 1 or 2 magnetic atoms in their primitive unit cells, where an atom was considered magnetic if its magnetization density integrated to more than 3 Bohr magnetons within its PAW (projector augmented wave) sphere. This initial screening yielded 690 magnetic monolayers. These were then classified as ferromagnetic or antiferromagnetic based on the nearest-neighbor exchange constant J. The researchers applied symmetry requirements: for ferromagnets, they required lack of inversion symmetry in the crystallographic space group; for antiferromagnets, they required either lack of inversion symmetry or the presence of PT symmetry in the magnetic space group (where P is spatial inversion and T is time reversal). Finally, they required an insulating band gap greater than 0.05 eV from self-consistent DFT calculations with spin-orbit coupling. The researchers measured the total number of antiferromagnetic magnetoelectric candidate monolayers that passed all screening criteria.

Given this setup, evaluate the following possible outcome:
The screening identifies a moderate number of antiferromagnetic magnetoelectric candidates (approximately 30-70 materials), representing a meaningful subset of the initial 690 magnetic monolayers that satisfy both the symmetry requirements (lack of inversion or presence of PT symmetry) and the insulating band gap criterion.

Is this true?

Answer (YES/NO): YES